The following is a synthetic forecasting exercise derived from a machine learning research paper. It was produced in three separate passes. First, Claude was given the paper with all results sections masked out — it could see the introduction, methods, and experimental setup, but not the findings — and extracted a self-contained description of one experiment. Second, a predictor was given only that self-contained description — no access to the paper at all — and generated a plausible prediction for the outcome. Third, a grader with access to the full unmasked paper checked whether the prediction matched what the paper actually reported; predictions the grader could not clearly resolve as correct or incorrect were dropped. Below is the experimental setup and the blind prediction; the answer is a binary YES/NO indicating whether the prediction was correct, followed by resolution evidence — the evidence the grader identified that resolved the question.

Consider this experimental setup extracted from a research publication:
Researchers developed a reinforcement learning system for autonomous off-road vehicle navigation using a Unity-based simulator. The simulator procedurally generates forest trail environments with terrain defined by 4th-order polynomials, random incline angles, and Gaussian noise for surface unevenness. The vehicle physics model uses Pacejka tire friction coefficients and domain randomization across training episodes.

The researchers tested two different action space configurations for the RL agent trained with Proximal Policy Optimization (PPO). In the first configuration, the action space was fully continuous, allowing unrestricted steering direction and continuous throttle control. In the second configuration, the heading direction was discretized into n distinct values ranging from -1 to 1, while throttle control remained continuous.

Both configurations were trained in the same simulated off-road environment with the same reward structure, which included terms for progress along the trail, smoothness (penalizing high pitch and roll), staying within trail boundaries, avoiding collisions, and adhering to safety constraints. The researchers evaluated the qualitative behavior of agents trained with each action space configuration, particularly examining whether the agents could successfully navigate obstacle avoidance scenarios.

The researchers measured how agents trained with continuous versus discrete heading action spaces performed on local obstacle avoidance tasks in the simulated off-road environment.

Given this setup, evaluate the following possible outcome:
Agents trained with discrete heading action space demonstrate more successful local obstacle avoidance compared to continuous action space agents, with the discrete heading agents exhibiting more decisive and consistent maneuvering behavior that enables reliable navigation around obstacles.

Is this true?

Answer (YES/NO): YES